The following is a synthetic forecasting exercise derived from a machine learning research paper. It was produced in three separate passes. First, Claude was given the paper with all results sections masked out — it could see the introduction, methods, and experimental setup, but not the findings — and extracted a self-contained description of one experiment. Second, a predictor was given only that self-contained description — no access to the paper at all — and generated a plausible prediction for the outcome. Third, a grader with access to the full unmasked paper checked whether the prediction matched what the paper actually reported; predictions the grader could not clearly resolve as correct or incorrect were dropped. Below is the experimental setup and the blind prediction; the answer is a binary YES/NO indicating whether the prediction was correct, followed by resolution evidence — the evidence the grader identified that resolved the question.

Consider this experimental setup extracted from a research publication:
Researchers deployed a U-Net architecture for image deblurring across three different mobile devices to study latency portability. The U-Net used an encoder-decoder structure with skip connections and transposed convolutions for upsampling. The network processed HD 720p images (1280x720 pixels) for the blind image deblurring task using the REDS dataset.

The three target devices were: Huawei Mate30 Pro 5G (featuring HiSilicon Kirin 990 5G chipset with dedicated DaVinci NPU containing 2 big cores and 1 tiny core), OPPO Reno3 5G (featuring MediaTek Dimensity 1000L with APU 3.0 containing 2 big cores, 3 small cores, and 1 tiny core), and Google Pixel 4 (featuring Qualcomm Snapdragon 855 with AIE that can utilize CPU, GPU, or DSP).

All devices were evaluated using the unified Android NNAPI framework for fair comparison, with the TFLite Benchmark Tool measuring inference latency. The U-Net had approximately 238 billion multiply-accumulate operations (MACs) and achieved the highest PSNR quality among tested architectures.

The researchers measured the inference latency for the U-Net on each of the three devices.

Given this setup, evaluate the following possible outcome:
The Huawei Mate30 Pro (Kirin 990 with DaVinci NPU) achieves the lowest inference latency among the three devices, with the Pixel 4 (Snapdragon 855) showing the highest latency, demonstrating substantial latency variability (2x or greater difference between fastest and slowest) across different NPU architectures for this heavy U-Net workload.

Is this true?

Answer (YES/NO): NO